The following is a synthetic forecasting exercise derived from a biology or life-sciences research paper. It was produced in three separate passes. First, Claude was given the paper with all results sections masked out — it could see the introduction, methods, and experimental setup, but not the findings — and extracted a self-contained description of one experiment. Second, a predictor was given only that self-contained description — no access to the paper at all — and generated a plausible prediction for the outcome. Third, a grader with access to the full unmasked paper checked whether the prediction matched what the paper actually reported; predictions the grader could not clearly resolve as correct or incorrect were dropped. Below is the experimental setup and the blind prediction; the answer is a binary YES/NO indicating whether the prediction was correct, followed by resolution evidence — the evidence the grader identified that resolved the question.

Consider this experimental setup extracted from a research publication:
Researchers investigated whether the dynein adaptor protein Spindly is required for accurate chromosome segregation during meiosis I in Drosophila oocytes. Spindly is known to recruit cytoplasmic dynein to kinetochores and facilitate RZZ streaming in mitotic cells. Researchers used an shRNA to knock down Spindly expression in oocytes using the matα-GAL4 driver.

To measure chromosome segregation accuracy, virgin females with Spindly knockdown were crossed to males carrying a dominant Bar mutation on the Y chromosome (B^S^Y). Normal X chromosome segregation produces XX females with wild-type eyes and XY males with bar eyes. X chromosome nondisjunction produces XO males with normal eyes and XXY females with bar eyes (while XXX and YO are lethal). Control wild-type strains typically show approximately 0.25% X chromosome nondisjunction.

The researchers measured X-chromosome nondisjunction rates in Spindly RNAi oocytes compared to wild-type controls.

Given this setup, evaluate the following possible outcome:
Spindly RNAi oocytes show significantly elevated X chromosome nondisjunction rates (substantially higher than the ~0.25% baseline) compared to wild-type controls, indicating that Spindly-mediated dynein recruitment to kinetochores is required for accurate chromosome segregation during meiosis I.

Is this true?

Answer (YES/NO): YES